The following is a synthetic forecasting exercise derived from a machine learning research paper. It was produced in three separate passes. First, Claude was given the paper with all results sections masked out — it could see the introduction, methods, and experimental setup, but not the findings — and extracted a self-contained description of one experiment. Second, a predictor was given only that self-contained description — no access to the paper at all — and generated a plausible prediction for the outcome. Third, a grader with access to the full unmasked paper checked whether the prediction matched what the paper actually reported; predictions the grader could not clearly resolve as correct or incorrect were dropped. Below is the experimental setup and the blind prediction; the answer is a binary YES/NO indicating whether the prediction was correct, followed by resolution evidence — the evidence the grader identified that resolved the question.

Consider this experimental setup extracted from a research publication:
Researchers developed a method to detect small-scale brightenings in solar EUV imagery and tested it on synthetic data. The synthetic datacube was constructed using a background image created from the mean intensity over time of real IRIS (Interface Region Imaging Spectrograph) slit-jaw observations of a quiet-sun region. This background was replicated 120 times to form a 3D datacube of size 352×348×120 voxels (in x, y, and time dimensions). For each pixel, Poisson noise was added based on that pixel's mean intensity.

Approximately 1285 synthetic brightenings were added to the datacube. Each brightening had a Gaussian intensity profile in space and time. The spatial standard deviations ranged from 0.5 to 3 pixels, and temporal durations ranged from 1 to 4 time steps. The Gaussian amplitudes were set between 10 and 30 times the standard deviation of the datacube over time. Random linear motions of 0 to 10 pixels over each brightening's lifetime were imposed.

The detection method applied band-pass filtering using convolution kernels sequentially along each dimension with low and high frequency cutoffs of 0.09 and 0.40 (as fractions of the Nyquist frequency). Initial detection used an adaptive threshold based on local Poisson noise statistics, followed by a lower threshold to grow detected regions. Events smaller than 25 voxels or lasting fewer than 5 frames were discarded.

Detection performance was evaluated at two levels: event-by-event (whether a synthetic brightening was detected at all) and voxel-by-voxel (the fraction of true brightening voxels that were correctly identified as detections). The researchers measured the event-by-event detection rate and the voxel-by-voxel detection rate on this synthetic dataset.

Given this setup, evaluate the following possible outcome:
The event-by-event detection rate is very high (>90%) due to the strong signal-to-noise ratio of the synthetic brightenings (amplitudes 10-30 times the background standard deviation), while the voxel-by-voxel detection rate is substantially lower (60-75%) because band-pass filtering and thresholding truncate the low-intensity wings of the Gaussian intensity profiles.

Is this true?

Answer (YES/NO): NO